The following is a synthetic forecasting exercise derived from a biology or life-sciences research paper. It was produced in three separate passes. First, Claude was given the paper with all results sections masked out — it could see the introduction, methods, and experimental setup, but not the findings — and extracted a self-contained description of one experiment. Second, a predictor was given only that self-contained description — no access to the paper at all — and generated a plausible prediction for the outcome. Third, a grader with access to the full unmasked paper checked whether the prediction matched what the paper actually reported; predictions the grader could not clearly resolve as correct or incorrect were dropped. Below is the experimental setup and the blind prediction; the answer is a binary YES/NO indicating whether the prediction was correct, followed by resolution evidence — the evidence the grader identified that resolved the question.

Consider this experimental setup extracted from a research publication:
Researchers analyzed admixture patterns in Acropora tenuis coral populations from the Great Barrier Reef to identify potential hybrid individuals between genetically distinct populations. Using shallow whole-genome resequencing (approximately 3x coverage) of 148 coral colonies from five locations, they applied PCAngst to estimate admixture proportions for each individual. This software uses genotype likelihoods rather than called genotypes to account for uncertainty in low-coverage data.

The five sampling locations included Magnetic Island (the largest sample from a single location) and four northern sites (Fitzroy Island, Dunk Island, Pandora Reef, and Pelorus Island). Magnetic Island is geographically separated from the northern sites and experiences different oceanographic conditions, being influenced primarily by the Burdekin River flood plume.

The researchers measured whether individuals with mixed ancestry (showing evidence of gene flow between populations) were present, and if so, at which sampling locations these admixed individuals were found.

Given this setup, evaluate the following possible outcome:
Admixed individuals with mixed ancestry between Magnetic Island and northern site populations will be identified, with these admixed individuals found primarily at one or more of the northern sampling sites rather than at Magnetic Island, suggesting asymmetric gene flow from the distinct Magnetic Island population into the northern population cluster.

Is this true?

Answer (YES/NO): NO